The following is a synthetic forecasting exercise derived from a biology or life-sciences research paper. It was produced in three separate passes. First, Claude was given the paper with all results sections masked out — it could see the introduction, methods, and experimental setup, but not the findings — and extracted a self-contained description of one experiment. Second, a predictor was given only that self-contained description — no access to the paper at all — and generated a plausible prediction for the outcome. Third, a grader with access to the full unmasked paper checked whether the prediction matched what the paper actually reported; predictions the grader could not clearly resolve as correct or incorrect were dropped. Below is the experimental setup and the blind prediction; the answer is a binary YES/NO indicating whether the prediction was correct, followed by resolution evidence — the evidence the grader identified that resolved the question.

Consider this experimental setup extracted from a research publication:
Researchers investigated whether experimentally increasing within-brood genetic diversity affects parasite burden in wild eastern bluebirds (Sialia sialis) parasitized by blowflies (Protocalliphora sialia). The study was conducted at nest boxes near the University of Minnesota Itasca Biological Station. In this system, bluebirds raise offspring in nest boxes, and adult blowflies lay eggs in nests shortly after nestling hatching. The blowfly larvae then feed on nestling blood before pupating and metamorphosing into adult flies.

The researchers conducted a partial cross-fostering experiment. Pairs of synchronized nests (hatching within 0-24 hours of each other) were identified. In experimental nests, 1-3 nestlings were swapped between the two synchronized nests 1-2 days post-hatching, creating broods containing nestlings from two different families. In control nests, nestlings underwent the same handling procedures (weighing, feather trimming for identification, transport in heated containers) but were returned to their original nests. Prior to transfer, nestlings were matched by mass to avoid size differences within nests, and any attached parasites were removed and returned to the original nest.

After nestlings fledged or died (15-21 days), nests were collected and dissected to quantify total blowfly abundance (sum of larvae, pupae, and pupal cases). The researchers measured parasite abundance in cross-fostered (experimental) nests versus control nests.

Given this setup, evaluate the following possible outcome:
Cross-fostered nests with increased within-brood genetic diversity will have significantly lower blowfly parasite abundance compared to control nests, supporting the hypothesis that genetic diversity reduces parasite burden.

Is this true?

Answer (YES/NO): YES